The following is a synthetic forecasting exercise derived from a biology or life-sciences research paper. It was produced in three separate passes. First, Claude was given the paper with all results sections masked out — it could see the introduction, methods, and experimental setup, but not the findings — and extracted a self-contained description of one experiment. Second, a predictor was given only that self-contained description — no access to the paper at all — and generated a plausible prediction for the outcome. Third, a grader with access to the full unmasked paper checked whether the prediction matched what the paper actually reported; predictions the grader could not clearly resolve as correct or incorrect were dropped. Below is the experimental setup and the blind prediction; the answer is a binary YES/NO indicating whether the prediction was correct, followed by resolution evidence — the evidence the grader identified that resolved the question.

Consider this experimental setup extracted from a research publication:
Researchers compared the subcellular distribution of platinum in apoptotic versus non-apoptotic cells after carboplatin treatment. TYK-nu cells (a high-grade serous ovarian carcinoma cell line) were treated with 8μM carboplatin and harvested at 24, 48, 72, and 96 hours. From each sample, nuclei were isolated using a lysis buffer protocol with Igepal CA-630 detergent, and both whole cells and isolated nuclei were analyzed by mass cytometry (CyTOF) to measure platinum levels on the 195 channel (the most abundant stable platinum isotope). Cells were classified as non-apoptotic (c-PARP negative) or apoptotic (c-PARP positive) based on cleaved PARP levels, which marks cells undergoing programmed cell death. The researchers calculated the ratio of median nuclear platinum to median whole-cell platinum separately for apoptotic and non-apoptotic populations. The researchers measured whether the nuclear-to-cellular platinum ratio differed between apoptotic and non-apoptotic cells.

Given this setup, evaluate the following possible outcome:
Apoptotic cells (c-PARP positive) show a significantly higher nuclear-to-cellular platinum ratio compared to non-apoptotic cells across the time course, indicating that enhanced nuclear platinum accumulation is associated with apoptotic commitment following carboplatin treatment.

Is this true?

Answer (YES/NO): NO